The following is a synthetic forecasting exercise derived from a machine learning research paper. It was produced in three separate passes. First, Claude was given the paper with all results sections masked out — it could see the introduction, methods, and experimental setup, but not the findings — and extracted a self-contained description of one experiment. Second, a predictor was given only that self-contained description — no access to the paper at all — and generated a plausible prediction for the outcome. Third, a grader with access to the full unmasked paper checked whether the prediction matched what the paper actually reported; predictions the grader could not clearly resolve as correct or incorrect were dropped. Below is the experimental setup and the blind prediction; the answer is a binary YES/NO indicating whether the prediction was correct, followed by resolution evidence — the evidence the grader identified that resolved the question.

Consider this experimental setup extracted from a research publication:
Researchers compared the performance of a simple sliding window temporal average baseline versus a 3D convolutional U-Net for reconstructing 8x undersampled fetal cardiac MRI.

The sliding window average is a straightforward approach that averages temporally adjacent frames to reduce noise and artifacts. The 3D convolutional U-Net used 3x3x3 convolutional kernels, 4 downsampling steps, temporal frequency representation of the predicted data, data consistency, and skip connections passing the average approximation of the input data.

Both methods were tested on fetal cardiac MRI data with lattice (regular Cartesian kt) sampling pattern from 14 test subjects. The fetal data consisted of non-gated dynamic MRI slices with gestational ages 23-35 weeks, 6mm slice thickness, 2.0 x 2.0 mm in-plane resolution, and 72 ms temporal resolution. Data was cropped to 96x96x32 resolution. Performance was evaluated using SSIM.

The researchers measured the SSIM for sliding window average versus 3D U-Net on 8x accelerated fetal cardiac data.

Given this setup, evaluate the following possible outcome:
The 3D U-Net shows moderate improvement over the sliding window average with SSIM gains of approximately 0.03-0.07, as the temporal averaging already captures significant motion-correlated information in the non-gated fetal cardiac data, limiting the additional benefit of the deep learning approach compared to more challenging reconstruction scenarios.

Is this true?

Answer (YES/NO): NO